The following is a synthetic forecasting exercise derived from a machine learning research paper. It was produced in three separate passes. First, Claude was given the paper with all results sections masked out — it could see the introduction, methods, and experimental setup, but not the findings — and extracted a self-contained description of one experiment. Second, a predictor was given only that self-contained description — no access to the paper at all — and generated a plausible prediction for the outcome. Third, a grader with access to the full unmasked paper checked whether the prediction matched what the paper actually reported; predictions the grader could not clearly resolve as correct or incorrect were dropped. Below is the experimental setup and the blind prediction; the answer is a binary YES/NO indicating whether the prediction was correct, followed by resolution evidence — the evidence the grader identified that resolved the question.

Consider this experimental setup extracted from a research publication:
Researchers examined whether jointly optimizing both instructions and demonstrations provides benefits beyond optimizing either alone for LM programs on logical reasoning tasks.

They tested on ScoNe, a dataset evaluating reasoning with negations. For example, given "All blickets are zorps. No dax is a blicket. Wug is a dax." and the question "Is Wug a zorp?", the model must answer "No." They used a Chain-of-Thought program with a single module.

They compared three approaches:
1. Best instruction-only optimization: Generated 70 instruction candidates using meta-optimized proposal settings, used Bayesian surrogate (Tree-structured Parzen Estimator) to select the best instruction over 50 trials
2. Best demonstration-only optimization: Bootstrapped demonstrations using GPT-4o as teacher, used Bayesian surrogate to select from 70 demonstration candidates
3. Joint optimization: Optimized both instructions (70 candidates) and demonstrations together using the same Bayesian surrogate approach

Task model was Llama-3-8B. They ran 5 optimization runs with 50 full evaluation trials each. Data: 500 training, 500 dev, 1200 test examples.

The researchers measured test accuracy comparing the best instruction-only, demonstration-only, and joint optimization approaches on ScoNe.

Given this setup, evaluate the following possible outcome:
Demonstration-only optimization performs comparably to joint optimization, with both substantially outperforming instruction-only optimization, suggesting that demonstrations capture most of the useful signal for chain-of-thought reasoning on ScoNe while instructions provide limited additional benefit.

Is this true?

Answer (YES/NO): NO